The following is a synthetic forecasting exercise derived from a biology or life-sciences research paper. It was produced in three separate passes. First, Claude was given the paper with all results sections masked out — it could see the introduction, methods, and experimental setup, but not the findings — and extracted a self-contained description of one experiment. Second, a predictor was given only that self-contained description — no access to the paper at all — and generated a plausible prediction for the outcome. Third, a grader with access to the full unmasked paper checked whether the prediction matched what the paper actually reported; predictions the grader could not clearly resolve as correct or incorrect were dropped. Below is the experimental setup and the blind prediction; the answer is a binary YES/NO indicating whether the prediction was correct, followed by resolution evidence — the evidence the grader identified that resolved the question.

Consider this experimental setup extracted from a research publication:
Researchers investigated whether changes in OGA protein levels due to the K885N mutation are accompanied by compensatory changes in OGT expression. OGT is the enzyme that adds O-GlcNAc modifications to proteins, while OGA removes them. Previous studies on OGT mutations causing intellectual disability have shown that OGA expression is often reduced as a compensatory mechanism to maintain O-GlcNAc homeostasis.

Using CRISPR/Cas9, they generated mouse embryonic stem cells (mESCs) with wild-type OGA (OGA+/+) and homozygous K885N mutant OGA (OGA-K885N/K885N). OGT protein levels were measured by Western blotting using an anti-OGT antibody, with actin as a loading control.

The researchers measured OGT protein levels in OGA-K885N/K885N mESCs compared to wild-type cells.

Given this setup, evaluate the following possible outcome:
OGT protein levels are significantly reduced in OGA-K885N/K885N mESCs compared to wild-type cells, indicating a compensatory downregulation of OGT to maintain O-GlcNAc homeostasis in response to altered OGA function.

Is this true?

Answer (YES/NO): NO